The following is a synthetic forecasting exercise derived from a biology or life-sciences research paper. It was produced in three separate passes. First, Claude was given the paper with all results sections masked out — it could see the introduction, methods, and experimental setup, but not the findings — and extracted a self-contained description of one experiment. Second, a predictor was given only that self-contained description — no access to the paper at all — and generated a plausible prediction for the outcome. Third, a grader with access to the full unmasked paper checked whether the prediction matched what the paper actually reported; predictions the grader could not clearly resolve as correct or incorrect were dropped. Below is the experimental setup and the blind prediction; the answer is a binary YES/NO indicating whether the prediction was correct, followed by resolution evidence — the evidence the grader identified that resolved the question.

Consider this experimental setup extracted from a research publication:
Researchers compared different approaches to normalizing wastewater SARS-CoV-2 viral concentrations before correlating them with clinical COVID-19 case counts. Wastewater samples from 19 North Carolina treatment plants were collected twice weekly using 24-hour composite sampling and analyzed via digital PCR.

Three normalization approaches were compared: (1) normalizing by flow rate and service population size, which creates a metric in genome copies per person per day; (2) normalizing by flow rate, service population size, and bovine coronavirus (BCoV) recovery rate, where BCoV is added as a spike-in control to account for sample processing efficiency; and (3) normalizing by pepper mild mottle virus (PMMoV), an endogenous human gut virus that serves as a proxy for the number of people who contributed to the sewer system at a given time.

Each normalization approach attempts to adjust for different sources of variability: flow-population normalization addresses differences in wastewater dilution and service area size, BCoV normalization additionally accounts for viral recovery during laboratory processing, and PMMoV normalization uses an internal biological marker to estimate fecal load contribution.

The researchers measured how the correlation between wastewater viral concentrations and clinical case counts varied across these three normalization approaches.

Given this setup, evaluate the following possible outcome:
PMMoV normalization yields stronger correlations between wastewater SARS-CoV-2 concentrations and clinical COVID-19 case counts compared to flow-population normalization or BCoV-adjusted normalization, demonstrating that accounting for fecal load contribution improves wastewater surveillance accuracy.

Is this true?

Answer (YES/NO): NO